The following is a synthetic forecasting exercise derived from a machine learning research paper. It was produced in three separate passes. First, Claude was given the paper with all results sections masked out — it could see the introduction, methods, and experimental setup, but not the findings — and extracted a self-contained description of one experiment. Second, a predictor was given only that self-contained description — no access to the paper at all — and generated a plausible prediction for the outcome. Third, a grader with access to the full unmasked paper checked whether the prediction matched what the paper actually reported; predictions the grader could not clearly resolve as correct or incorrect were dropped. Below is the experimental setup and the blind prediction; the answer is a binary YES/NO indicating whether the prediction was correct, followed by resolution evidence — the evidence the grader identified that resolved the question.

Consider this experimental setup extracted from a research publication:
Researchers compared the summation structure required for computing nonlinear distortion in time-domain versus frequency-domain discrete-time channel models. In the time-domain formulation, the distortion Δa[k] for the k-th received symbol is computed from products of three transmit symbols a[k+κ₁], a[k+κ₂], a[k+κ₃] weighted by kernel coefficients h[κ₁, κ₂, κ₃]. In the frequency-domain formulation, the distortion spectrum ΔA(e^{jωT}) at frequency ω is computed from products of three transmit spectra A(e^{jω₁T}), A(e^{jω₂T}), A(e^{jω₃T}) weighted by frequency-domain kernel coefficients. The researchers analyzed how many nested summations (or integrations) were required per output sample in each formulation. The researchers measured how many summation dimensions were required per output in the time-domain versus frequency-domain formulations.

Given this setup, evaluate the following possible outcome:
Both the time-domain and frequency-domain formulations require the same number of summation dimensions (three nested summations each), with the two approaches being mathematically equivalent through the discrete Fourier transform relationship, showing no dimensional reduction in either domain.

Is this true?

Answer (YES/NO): NO